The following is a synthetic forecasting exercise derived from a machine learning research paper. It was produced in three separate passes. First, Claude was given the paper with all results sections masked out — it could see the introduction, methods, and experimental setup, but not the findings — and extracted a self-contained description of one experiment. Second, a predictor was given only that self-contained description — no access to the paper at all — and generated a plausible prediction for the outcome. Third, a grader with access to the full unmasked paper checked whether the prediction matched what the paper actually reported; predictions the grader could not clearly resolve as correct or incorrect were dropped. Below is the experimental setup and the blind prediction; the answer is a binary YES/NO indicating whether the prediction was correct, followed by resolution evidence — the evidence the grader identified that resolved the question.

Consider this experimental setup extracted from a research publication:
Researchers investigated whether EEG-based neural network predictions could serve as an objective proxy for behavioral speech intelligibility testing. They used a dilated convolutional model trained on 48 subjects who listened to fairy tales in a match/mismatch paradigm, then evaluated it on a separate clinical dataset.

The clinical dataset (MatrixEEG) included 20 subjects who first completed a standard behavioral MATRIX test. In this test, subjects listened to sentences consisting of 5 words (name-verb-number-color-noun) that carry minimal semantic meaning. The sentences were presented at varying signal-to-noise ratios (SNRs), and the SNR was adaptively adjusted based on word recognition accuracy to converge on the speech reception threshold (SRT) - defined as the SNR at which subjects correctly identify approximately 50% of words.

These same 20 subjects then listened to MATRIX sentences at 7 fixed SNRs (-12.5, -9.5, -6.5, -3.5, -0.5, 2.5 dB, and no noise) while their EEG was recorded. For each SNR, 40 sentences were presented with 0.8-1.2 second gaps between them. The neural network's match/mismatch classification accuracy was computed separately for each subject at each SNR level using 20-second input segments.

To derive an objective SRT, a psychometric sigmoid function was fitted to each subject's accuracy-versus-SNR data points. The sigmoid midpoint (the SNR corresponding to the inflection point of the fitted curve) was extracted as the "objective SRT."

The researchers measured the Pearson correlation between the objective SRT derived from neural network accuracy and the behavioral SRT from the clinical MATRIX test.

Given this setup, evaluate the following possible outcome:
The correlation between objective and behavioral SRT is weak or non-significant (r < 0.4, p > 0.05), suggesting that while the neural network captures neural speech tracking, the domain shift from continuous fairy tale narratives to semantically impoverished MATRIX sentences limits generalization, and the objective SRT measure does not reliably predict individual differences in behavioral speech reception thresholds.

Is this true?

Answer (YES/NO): NO